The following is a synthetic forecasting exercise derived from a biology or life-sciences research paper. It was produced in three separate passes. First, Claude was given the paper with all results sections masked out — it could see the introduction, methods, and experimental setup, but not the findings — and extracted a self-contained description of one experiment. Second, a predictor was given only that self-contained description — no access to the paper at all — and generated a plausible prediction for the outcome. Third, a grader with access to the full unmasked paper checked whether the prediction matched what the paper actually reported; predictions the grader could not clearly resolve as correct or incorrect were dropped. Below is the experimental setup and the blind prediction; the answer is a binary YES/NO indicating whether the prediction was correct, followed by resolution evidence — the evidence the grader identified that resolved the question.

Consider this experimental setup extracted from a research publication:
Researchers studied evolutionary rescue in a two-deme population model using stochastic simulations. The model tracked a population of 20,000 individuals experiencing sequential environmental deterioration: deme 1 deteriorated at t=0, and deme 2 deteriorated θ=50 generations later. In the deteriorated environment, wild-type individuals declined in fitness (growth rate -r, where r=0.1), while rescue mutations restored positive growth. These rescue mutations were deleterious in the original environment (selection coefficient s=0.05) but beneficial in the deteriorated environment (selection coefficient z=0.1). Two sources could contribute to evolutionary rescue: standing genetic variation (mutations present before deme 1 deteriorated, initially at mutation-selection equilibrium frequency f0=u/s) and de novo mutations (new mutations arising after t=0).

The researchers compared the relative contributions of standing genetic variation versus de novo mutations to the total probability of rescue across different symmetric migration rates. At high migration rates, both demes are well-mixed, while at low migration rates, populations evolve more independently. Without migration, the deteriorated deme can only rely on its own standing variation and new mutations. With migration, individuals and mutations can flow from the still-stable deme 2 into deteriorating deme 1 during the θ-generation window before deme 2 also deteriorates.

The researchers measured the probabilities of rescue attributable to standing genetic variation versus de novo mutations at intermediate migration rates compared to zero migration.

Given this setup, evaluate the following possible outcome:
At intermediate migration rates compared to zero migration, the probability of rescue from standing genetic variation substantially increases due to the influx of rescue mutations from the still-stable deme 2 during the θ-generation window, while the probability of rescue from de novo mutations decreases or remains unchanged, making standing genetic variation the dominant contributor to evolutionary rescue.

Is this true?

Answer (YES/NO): NO